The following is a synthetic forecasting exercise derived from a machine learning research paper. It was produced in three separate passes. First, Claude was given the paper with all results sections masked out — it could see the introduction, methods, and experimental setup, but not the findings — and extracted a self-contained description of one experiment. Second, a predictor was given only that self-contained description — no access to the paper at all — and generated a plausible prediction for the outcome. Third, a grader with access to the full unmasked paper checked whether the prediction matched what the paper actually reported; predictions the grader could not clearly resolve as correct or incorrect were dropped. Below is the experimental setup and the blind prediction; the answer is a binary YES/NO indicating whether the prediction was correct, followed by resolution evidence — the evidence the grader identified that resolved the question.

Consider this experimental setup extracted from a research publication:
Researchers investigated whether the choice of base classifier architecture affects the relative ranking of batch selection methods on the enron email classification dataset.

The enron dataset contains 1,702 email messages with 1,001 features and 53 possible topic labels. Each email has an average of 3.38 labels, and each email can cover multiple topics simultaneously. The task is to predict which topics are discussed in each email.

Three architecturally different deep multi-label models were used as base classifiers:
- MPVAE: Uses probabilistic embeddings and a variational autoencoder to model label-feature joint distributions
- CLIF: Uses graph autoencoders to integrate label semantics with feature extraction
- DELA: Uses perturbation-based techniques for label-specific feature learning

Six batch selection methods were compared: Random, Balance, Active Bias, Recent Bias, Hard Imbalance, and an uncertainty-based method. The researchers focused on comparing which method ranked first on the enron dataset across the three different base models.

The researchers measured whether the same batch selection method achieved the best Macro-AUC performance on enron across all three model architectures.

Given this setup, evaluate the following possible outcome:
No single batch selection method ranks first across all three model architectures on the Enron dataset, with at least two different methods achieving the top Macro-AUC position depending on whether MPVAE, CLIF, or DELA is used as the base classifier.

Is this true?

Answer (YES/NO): YES